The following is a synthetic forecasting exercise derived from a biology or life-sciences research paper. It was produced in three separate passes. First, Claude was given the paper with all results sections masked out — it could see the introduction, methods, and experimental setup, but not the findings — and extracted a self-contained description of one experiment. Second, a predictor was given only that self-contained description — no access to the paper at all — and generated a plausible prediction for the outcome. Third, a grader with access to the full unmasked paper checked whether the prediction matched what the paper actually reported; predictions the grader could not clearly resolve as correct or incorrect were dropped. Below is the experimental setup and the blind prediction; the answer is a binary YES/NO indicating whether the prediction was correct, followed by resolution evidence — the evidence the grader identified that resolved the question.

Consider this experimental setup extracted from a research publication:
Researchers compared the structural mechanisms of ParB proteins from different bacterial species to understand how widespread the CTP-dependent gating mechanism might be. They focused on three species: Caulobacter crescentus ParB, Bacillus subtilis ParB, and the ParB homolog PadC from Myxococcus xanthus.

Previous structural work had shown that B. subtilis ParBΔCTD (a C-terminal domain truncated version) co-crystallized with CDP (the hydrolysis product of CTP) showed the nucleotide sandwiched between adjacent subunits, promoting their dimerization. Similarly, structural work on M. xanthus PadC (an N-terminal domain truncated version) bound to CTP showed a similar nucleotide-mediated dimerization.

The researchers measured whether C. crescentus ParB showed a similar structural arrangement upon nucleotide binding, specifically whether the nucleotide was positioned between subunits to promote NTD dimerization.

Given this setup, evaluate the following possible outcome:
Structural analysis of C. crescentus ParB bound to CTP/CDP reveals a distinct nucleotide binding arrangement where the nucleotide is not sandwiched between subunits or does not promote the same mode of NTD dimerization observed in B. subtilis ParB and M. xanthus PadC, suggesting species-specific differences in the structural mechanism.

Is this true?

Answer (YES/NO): NO